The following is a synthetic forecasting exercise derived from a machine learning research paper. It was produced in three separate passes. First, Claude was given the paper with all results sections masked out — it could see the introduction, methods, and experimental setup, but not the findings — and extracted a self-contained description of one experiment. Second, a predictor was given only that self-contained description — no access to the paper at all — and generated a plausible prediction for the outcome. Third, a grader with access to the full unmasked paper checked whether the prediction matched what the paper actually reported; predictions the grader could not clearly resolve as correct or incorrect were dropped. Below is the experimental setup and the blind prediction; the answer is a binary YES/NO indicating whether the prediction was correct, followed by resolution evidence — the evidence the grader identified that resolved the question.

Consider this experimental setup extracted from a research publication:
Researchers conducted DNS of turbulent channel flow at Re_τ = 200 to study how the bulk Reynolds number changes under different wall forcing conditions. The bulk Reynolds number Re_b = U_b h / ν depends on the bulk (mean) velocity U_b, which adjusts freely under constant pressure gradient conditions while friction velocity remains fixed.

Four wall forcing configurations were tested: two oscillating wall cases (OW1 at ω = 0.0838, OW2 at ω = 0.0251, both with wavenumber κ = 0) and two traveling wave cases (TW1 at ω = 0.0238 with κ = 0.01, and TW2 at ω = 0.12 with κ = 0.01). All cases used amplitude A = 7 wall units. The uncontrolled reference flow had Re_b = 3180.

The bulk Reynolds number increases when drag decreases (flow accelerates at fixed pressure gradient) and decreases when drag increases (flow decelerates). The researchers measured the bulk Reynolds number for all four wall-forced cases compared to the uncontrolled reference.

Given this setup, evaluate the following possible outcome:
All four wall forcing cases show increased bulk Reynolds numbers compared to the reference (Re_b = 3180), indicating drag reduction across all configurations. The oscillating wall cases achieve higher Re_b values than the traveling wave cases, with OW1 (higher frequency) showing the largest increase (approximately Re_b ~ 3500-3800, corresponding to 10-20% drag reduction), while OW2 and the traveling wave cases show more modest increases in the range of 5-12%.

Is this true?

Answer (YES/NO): NO